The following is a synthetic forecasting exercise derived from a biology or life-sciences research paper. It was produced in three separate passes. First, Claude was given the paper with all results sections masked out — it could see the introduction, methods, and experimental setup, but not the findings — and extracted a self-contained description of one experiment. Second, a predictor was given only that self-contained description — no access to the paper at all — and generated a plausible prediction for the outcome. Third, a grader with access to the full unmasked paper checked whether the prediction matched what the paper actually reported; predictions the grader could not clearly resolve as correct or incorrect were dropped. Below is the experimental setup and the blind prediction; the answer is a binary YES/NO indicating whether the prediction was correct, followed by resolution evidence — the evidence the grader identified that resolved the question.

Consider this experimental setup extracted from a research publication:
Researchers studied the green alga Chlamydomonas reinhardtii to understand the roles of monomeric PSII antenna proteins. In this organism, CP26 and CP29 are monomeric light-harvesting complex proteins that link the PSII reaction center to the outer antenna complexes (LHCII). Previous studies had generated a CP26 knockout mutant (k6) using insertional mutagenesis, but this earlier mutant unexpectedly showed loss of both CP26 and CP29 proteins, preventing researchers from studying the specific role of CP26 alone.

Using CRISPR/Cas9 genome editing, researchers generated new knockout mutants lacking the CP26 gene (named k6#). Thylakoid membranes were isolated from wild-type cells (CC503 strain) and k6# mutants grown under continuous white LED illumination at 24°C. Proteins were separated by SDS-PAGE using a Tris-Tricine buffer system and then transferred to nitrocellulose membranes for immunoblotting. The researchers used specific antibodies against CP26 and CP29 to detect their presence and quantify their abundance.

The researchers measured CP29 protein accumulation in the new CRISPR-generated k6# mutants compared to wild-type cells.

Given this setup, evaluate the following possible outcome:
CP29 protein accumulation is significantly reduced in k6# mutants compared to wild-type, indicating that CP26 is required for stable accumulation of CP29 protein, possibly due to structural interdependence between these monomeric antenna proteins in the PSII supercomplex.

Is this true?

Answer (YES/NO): NO